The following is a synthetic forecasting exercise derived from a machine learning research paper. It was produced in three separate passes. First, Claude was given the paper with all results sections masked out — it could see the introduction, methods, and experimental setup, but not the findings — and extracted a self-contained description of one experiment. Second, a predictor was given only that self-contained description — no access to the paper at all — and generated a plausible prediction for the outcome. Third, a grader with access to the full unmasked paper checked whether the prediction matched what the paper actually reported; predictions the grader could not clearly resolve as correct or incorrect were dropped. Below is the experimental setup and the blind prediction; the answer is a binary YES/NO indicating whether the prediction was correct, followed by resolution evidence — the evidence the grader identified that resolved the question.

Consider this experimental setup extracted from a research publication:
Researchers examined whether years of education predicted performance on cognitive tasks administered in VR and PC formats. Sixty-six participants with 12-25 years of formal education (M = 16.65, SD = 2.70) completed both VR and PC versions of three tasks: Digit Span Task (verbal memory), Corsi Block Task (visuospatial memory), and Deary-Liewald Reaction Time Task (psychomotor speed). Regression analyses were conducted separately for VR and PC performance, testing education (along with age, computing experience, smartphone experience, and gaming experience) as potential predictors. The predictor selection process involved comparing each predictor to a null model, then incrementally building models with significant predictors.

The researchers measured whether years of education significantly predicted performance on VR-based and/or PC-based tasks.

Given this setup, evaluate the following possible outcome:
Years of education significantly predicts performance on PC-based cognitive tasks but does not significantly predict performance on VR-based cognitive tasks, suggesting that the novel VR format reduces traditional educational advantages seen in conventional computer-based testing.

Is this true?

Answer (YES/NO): NO